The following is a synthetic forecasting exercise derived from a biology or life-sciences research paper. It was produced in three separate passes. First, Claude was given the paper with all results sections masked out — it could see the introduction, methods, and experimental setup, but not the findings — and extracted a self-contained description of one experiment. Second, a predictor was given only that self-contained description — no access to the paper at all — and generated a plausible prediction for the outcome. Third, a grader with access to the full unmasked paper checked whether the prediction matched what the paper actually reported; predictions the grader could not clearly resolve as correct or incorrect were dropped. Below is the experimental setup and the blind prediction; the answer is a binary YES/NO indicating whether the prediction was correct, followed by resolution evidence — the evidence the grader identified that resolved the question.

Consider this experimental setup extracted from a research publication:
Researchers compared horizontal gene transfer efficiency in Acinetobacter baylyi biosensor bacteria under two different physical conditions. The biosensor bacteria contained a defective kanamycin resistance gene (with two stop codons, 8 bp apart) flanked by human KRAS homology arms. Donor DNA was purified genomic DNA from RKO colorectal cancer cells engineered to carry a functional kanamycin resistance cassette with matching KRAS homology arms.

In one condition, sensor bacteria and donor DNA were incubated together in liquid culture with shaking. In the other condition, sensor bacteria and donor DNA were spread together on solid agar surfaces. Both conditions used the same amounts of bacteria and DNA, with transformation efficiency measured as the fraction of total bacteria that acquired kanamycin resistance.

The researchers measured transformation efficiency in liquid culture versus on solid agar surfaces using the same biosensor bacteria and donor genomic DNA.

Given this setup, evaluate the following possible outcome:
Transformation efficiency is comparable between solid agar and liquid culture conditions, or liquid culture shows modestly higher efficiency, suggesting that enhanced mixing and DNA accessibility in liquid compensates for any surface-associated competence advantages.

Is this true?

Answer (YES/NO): NO